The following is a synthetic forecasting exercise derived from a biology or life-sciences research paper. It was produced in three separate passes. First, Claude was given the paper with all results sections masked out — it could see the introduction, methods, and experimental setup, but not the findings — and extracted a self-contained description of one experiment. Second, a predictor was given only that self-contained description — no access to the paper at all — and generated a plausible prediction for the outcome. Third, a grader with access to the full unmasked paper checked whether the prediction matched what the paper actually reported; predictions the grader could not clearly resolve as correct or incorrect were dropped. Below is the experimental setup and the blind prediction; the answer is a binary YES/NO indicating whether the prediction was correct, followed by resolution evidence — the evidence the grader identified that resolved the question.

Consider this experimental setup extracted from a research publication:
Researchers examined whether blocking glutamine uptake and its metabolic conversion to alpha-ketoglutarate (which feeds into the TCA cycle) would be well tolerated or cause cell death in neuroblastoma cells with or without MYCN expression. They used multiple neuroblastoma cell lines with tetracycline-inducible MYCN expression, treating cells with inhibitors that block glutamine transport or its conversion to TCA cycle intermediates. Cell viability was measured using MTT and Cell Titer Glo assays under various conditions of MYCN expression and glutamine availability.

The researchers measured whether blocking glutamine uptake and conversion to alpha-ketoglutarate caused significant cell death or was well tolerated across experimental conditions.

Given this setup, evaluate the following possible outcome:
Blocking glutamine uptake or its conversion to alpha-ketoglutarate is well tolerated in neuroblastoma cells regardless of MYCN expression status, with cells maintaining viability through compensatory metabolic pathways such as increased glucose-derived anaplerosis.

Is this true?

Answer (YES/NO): YES